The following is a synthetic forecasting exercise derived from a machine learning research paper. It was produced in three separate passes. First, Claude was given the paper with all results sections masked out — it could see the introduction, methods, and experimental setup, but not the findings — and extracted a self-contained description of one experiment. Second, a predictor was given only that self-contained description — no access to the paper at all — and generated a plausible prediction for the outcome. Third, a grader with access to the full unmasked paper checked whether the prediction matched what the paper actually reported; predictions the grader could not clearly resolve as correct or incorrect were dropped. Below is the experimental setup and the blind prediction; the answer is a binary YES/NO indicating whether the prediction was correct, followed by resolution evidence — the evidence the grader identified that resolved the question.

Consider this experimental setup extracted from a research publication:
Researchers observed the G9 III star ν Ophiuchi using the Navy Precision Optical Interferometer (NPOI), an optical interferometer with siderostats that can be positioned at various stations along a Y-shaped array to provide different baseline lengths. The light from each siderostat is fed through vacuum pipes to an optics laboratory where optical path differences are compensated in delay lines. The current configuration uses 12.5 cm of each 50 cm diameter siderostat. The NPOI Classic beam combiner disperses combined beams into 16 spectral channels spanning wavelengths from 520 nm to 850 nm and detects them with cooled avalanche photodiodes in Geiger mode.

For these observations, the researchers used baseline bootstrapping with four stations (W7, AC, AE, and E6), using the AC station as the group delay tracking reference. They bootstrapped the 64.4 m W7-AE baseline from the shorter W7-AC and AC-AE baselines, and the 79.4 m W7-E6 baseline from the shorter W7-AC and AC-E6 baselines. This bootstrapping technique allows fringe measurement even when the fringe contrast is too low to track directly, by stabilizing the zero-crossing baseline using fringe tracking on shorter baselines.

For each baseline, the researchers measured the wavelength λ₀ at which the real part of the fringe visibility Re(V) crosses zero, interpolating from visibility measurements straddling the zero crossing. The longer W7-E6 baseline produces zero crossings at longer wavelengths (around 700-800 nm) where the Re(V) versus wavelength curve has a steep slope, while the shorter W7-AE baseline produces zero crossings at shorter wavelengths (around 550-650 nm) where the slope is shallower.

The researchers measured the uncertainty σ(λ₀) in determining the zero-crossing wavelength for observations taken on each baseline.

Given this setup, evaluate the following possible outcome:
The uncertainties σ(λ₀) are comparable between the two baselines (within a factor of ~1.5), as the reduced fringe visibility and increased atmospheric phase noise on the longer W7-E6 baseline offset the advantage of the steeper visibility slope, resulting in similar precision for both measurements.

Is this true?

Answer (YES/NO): NO